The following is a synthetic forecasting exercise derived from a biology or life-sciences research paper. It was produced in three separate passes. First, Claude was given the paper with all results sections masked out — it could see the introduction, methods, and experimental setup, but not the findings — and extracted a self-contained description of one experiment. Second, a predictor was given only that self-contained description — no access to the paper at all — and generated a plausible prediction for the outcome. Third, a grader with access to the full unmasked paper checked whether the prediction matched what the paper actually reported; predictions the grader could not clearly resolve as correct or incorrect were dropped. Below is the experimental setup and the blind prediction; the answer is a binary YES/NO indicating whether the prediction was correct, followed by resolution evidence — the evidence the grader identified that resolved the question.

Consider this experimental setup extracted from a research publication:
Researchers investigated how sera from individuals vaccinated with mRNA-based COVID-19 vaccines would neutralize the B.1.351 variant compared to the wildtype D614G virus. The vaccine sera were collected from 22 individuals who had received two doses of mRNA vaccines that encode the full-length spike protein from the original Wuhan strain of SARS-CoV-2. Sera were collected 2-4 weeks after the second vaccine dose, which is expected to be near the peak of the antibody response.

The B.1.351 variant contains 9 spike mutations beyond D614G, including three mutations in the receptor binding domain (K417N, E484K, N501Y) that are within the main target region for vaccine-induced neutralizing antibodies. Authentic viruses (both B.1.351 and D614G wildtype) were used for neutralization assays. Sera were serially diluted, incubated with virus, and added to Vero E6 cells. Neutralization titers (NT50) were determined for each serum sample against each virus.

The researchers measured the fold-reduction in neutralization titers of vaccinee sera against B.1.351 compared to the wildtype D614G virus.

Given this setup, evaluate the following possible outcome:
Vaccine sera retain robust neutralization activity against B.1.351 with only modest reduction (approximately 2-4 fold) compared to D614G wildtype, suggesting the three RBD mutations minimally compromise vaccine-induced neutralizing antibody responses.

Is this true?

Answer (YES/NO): NO